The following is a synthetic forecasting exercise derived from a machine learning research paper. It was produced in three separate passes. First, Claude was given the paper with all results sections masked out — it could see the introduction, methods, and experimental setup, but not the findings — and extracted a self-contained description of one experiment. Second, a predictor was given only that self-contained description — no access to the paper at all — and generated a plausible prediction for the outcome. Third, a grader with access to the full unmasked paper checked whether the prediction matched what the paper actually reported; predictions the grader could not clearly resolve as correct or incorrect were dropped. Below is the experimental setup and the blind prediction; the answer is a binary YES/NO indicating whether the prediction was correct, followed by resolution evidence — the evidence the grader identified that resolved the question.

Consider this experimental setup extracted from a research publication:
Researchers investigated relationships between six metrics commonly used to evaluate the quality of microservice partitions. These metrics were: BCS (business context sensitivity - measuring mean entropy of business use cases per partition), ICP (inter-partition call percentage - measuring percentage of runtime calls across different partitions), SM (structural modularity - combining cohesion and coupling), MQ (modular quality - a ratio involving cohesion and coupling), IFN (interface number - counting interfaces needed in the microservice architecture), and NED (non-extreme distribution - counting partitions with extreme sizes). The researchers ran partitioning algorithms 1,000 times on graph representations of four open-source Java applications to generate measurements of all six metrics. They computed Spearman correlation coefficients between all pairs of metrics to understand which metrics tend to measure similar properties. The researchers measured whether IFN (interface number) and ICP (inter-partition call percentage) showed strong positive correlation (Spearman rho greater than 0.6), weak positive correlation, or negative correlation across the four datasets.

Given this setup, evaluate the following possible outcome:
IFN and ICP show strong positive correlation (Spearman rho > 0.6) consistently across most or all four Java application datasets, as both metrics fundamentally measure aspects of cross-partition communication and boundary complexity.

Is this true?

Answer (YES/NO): YES